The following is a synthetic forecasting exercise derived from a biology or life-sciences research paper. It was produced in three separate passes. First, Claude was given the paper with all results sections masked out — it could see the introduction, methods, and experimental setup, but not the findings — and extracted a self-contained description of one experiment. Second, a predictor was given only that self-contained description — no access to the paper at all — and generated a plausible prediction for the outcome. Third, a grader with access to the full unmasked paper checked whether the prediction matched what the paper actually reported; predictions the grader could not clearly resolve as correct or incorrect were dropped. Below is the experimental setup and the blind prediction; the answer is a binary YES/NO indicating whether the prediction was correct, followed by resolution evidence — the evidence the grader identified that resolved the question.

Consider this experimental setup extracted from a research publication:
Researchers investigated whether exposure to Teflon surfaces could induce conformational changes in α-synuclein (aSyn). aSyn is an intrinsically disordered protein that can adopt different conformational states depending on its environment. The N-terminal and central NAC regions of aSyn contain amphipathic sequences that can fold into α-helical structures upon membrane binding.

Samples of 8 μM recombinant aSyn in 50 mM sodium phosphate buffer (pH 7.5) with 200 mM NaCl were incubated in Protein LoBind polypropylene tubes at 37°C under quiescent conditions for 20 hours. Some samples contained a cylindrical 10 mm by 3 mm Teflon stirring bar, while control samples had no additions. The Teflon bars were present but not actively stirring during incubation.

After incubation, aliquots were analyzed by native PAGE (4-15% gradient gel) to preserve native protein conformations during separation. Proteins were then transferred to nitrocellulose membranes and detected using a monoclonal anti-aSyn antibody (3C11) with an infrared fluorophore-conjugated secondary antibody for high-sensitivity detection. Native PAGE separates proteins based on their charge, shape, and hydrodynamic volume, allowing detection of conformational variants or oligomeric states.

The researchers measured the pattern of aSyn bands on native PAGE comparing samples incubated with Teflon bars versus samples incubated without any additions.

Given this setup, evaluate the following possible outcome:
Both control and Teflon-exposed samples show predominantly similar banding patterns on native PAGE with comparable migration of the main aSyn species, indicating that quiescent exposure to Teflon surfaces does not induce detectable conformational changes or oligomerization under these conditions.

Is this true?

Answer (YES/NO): NO